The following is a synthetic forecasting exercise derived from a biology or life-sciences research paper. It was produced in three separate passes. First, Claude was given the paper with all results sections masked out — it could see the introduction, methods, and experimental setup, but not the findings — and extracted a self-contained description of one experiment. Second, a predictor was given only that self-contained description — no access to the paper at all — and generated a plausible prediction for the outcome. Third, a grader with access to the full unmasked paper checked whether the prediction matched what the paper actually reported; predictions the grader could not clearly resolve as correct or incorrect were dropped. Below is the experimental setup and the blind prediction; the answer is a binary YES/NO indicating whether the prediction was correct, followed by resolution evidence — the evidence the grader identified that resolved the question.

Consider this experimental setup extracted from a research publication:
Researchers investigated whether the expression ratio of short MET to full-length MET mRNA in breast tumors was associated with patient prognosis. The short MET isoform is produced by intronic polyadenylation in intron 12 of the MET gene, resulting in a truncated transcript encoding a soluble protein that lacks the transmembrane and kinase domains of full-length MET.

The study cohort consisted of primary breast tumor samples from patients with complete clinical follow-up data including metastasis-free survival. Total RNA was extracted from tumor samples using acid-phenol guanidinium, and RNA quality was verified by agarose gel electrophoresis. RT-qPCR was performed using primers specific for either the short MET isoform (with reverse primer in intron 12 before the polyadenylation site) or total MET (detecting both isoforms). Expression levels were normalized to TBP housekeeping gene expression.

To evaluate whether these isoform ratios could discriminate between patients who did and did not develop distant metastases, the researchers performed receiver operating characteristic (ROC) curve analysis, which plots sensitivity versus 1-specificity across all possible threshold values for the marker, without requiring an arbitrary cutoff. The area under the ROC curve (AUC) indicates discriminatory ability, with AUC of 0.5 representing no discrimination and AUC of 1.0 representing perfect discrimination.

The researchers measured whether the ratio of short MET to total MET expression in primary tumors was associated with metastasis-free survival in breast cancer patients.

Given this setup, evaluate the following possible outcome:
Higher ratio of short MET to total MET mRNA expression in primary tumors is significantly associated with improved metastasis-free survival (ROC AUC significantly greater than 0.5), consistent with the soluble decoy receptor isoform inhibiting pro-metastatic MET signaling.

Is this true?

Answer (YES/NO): YES